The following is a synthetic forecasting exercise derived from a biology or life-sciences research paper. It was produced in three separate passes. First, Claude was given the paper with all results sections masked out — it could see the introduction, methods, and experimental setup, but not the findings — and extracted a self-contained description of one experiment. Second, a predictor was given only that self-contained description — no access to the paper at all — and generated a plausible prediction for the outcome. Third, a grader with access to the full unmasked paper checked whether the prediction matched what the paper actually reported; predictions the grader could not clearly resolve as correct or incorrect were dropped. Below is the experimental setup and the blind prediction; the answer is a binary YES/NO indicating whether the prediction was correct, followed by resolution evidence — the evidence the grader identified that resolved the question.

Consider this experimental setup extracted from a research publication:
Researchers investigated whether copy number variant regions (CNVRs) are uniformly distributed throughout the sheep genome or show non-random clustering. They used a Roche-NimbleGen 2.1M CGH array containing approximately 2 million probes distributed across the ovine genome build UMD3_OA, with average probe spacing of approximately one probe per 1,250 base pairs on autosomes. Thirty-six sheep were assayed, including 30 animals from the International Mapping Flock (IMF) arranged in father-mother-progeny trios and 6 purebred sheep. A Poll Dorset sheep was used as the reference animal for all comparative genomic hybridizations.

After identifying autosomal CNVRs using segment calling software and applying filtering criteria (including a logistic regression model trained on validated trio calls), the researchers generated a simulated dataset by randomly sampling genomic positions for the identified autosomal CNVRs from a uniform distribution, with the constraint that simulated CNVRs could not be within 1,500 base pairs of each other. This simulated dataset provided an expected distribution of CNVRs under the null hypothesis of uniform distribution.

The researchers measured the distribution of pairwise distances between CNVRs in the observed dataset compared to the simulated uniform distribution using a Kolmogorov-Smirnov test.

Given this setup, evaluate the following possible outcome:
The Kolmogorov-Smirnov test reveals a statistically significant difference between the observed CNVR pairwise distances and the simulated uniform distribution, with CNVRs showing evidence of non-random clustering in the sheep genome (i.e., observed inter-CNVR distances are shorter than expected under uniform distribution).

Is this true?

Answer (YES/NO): YES